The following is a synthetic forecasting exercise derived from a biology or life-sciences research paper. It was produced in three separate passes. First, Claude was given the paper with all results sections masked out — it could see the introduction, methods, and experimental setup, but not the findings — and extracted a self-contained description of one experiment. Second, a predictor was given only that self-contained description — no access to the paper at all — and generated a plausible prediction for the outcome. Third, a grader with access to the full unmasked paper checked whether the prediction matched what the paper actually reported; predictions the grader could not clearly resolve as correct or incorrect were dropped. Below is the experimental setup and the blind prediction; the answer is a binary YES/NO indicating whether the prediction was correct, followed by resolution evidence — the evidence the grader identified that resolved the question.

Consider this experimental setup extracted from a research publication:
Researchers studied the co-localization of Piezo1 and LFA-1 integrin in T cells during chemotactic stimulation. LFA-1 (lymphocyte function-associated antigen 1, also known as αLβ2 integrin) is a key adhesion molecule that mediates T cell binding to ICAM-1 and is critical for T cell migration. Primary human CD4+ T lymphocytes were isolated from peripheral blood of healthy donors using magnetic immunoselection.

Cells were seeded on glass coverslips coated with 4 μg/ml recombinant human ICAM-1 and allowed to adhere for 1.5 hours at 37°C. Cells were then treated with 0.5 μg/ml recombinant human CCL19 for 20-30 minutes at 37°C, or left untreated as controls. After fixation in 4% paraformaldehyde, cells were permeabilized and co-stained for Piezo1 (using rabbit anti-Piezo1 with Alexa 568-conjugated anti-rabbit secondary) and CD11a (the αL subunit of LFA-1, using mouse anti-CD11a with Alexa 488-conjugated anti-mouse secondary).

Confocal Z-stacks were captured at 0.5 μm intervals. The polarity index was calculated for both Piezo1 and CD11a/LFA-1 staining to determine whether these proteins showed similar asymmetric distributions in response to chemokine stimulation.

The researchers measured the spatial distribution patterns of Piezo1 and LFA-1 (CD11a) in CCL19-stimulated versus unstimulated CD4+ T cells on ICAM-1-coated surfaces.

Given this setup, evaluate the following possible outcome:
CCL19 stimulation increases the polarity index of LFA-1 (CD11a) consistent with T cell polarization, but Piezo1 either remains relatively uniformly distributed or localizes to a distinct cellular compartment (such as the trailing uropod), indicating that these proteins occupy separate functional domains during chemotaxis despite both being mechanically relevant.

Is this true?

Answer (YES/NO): NO